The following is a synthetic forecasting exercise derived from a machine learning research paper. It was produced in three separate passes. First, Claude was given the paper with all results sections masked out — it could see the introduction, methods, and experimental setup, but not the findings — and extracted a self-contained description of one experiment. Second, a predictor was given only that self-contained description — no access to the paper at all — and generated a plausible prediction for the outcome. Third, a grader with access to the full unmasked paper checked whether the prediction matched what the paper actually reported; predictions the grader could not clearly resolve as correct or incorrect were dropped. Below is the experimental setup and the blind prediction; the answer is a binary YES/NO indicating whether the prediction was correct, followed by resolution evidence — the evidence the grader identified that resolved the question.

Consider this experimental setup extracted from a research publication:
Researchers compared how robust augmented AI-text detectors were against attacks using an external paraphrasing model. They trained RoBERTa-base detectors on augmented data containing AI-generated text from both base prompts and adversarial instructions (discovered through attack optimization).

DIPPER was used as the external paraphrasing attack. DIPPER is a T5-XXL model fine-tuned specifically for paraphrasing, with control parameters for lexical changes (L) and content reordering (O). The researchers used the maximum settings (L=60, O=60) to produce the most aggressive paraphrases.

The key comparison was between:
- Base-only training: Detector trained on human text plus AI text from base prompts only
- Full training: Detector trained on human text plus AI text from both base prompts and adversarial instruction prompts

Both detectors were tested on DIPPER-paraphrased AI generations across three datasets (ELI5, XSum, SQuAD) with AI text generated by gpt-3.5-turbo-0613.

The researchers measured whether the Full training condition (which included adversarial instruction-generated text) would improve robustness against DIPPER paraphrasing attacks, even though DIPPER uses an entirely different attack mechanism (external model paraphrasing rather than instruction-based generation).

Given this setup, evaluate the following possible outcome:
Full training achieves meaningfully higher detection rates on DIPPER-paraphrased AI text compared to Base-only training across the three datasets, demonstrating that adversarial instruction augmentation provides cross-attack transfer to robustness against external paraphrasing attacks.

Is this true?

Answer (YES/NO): YES